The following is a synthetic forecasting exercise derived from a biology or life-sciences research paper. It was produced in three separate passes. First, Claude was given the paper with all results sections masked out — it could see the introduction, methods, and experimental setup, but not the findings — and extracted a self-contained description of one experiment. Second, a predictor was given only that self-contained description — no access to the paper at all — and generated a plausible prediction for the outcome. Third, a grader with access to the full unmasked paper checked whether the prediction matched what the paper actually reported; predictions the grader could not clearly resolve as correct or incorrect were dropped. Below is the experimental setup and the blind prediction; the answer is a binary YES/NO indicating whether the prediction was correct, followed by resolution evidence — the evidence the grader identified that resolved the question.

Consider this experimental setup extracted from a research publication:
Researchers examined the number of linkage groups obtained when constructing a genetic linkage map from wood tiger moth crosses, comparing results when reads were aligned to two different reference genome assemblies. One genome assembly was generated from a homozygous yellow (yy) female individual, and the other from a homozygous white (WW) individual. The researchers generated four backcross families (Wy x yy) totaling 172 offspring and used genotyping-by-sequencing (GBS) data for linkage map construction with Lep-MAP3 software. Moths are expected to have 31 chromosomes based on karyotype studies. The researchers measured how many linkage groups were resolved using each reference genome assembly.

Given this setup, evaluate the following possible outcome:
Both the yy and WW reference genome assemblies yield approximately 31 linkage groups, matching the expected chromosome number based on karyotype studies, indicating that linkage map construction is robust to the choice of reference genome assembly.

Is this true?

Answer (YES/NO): YES